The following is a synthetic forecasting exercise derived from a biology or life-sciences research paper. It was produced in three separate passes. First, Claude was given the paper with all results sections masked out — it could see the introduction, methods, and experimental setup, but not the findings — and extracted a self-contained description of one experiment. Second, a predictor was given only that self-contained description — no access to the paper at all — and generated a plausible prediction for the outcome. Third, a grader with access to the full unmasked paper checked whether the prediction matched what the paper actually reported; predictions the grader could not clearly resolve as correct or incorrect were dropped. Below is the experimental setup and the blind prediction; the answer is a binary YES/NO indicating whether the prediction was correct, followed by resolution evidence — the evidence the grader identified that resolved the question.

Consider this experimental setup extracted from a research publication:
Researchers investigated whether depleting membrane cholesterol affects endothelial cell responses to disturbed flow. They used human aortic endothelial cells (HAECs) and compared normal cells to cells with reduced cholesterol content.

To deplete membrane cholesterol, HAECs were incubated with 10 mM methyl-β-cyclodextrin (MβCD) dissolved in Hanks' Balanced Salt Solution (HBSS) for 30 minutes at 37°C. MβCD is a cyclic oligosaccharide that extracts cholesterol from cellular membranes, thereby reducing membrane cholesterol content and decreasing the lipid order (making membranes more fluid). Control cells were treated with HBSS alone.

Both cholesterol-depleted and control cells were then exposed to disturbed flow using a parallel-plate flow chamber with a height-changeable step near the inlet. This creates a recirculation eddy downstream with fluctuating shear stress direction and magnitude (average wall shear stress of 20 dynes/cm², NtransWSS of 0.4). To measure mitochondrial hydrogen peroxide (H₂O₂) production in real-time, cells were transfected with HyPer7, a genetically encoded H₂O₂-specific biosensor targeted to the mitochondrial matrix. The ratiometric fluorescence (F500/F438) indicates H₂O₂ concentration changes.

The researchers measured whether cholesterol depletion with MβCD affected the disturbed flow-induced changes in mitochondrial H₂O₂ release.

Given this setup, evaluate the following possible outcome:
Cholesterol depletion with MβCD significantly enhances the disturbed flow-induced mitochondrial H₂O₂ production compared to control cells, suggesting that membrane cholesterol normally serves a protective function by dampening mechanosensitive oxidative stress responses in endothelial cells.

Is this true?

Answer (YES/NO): NO